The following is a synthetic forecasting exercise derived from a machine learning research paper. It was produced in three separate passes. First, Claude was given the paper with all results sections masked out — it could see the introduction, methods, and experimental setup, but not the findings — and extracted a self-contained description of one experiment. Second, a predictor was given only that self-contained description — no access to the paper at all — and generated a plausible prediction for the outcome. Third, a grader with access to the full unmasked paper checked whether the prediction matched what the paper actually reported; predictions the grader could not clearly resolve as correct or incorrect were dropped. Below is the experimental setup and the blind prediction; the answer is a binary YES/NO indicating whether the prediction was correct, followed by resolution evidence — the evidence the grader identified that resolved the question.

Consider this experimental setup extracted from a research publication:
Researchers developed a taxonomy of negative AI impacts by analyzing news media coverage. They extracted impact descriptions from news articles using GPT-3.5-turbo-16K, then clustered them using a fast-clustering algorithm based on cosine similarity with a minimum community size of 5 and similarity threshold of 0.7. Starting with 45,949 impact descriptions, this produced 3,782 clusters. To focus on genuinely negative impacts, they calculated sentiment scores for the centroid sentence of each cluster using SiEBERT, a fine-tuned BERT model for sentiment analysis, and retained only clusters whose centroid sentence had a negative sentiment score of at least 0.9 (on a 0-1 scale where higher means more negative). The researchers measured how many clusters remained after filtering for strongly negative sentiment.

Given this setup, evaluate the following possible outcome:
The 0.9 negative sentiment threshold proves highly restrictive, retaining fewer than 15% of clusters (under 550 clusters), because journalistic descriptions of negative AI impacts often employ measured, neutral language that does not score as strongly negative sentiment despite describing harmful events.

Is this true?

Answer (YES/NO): NO